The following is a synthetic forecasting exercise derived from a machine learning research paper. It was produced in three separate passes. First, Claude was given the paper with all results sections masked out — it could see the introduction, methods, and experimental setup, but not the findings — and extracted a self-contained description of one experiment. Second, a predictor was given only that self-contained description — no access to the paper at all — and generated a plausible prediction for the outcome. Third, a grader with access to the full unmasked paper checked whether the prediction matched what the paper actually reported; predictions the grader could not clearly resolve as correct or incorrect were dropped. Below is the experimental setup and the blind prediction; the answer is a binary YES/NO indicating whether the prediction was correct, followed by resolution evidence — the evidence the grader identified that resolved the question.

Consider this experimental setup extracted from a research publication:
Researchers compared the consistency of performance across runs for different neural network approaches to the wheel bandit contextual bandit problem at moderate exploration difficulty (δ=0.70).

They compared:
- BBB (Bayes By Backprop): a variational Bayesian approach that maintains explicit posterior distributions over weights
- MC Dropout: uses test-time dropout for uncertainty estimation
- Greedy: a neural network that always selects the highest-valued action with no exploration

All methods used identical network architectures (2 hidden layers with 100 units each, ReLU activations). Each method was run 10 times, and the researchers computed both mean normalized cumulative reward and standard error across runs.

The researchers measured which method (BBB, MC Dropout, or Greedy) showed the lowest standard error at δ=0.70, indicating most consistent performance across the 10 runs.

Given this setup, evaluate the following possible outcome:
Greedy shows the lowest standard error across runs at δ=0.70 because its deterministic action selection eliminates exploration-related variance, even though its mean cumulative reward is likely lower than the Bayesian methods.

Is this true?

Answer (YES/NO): NO